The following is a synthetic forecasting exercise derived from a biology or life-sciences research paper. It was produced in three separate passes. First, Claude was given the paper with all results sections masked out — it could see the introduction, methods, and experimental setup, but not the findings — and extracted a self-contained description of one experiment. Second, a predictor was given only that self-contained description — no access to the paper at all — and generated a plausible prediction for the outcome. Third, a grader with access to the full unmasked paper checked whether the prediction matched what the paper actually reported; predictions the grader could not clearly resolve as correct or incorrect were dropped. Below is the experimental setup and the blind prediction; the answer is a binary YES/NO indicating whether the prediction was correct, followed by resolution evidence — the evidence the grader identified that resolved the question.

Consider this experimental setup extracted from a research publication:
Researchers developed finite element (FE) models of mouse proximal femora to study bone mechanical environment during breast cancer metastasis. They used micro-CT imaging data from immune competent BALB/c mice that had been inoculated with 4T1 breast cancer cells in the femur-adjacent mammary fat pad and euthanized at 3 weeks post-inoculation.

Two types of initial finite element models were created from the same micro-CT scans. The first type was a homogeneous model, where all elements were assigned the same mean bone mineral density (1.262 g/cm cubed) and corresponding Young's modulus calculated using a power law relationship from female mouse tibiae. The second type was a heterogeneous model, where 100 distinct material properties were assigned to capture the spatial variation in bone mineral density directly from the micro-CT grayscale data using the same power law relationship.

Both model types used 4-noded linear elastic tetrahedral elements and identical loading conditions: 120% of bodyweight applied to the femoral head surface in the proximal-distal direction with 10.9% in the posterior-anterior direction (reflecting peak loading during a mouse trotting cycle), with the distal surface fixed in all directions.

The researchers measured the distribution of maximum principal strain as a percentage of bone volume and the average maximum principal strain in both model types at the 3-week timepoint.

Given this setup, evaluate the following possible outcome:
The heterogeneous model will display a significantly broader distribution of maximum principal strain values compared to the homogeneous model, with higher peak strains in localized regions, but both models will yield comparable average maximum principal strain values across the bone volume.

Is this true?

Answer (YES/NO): NO